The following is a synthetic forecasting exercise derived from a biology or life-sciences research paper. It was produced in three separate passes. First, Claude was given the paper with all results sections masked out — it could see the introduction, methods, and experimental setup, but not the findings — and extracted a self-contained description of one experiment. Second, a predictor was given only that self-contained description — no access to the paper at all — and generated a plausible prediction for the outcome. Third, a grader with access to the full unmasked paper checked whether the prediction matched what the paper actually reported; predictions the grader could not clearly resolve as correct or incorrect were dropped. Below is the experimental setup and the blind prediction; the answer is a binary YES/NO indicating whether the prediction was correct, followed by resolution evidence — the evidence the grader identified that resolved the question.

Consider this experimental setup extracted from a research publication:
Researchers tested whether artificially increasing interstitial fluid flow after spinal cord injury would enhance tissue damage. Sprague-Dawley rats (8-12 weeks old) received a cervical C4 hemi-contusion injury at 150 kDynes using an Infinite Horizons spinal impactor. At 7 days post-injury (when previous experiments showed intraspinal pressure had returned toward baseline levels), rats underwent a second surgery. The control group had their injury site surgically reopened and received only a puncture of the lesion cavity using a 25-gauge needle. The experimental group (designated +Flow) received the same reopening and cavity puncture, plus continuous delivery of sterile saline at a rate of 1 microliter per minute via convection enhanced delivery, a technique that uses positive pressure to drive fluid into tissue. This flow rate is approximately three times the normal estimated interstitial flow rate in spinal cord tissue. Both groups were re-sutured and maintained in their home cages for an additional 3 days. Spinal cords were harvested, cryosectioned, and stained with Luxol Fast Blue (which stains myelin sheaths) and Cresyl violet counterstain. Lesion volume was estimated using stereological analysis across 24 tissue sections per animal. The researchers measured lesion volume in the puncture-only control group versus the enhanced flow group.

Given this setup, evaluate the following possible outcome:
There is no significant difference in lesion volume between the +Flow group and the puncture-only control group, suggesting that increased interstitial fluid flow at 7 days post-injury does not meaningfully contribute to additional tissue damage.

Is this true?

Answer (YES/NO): NO